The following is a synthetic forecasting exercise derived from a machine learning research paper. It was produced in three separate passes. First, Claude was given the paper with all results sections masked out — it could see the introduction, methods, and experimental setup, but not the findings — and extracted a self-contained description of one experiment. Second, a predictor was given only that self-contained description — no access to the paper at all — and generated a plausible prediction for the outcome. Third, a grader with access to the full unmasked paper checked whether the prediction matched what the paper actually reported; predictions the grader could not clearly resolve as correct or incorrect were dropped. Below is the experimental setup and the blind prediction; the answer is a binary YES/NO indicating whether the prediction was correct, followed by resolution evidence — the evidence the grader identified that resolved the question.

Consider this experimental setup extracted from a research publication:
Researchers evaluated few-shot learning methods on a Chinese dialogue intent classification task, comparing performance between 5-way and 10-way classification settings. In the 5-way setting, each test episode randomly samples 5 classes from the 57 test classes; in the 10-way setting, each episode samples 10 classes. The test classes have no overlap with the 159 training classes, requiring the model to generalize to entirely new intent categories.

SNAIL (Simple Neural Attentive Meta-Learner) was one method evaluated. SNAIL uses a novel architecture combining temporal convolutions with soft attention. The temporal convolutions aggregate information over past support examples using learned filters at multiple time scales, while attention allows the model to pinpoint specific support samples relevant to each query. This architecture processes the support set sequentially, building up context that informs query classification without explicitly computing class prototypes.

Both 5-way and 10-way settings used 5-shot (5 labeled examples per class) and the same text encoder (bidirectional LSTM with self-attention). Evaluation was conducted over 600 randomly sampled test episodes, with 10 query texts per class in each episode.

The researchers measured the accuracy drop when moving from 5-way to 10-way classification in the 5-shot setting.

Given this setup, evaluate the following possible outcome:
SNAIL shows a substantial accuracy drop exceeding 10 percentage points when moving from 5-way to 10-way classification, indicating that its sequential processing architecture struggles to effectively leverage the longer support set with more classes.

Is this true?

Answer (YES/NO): NO